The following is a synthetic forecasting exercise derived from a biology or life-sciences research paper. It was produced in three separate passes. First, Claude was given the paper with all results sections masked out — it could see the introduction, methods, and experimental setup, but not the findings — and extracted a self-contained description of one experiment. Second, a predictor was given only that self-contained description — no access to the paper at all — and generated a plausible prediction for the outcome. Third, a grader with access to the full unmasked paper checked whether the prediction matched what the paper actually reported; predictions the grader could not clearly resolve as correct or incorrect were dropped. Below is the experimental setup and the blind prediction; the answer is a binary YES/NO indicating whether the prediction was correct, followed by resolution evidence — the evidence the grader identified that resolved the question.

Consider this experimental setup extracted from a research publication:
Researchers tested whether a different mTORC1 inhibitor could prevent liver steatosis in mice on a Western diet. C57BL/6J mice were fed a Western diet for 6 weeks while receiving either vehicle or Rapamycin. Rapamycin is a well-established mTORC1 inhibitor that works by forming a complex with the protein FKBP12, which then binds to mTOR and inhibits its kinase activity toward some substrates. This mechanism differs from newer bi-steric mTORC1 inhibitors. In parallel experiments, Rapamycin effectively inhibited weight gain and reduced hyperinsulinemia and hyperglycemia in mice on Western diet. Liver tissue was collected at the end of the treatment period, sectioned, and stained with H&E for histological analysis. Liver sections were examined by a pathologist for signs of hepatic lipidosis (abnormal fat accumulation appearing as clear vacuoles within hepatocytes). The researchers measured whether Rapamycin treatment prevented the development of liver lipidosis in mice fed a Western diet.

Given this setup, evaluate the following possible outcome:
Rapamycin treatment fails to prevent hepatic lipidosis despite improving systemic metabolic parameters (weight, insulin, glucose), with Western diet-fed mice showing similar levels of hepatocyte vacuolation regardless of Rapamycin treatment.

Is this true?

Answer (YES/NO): YES